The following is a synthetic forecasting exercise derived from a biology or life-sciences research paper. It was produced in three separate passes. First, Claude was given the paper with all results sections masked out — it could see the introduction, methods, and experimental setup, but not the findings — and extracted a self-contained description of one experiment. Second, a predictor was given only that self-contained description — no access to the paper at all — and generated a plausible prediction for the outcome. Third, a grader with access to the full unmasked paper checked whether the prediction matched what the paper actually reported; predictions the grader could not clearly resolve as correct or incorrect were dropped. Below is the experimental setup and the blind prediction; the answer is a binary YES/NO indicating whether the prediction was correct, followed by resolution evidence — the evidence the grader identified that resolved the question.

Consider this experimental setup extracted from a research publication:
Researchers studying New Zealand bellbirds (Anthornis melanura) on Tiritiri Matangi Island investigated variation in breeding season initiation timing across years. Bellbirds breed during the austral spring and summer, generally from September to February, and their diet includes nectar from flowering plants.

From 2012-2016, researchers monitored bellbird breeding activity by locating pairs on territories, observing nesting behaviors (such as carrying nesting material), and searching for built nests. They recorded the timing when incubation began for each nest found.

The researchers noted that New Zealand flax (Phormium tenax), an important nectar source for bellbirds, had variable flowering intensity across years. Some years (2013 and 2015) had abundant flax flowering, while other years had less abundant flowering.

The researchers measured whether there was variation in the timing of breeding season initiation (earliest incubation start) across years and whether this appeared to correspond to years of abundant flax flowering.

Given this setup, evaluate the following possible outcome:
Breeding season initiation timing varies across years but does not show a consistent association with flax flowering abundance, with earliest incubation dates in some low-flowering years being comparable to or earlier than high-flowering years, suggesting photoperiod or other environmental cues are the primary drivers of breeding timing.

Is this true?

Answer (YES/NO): NO